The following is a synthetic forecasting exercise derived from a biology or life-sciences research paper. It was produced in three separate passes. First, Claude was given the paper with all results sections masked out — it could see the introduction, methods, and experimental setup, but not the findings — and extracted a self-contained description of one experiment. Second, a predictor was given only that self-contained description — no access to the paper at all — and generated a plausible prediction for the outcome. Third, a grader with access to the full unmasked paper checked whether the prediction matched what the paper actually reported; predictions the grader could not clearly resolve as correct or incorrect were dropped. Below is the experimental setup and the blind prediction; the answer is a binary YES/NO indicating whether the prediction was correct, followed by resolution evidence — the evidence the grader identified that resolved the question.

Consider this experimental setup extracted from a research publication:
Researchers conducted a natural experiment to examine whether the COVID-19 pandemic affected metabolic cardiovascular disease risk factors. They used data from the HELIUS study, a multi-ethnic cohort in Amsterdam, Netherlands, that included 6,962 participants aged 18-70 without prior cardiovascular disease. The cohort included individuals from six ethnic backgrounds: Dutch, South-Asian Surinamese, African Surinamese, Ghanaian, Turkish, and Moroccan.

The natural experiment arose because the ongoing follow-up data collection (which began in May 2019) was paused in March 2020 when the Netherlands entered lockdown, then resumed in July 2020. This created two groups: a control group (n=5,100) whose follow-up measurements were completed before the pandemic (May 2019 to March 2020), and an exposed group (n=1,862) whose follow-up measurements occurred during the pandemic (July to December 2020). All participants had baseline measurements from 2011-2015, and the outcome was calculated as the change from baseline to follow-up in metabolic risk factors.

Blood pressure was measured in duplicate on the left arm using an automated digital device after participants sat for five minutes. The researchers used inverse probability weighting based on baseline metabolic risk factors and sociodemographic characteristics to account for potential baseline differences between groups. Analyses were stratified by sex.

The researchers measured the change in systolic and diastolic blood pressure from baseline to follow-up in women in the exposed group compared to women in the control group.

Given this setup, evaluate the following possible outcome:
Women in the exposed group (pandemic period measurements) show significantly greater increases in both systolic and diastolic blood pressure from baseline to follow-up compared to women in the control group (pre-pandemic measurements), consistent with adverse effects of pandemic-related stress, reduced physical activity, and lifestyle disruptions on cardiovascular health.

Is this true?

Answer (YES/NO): YES